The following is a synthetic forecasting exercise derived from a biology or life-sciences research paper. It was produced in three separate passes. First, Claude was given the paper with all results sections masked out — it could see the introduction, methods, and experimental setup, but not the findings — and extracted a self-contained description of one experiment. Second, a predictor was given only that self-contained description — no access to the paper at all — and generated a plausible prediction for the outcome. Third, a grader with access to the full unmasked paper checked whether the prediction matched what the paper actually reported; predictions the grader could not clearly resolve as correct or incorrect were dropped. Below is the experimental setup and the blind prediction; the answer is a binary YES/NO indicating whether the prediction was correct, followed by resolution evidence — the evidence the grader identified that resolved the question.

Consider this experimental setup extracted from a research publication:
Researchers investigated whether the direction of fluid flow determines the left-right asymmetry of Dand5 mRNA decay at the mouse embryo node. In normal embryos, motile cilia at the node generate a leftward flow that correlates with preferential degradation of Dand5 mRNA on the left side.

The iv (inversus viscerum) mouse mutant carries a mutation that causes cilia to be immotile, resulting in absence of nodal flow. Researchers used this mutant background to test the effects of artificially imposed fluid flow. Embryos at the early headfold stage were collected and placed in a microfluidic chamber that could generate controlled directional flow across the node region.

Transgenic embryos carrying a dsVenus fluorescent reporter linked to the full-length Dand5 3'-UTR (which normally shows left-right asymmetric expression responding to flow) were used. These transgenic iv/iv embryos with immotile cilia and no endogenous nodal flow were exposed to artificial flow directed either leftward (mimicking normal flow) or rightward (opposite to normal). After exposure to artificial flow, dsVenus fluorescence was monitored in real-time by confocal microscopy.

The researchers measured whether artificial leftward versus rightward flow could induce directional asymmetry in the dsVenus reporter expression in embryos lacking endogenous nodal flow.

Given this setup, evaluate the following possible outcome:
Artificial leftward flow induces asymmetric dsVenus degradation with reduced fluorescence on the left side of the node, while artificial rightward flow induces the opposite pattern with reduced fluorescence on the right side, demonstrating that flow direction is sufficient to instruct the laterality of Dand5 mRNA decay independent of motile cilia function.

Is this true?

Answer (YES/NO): NO